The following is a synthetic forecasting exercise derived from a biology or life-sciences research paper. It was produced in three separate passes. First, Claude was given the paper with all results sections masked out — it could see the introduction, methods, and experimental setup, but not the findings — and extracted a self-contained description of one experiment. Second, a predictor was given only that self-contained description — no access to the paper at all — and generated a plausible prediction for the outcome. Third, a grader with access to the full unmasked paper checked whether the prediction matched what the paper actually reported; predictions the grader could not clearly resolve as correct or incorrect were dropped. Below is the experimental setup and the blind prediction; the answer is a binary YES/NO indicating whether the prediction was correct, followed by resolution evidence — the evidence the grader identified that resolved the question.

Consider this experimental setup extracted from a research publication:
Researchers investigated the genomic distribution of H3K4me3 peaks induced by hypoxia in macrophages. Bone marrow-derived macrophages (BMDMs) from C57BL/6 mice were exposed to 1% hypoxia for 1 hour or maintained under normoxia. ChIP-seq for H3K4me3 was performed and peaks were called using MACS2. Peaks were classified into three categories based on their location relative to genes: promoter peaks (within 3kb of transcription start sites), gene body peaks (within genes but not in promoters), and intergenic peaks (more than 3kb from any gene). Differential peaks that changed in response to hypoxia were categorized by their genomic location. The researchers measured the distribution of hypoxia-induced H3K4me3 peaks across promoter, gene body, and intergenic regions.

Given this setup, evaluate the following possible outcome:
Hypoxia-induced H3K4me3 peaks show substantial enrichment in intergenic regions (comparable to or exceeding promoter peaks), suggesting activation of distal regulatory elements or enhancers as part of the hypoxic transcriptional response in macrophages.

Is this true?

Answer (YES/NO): NO